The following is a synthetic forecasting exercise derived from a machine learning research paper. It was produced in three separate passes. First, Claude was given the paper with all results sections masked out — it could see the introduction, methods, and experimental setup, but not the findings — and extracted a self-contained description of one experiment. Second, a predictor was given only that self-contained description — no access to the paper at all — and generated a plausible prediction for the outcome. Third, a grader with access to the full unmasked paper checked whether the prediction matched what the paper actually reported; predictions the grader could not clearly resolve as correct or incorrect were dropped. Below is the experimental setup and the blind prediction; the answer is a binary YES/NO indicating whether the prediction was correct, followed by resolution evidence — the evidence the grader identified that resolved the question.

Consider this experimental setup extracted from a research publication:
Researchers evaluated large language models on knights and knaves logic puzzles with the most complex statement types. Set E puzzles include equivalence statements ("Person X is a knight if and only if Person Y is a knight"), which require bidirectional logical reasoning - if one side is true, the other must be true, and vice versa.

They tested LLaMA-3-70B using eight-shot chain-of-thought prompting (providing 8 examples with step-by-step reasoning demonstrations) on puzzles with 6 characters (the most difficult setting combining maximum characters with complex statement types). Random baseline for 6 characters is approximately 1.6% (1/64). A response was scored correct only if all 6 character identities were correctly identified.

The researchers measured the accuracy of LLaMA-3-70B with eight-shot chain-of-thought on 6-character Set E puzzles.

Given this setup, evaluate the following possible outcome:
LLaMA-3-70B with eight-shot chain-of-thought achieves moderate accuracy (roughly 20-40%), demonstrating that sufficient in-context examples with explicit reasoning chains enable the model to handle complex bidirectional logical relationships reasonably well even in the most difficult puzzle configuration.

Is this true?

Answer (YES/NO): NO